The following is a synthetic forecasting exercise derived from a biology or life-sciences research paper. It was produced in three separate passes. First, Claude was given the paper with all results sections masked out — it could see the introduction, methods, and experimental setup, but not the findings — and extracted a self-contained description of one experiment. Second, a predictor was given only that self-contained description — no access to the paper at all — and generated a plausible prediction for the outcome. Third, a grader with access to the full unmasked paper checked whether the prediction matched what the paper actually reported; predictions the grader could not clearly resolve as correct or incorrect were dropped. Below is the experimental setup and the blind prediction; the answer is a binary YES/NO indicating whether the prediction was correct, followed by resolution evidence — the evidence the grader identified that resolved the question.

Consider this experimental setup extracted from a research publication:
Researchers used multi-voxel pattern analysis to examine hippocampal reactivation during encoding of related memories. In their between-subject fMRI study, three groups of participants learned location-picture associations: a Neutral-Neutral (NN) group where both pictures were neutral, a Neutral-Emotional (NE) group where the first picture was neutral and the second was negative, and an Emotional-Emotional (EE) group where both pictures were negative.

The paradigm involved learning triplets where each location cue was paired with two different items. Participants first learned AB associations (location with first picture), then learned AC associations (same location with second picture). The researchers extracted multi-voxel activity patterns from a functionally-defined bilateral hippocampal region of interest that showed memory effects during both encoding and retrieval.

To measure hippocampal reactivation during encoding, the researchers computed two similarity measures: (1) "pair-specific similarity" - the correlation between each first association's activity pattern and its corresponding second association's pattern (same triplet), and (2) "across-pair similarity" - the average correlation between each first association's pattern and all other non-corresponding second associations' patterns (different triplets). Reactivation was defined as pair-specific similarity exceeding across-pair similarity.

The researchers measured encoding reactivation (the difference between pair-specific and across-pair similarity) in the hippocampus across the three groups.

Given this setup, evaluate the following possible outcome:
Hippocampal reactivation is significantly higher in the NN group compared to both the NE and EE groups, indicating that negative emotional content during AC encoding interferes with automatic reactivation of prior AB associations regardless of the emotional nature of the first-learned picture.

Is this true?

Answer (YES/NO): NO